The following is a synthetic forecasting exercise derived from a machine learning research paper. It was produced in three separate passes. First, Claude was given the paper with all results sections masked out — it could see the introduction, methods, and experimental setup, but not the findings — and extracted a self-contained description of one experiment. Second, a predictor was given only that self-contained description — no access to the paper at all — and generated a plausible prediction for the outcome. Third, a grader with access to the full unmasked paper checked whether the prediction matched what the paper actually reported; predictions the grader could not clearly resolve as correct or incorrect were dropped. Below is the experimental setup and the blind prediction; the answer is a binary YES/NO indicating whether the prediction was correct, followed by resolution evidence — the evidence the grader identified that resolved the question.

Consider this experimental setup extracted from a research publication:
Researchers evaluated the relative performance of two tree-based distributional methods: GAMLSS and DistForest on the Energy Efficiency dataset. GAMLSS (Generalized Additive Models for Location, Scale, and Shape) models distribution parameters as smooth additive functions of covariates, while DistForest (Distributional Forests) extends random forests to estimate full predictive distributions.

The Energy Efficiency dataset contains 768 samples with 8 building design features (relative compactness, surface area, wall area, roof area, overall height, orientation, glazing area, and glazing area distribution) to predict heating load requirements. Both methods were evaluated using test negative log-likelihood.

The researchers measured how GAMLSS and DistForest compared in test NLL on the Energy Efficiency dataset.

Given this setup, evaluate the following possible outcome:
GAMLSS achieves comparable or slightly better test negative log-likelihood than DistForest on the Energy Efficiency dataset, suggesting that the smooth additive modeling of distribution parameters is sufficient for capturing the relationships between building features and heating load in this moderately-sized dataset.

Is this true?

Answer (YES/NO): YES